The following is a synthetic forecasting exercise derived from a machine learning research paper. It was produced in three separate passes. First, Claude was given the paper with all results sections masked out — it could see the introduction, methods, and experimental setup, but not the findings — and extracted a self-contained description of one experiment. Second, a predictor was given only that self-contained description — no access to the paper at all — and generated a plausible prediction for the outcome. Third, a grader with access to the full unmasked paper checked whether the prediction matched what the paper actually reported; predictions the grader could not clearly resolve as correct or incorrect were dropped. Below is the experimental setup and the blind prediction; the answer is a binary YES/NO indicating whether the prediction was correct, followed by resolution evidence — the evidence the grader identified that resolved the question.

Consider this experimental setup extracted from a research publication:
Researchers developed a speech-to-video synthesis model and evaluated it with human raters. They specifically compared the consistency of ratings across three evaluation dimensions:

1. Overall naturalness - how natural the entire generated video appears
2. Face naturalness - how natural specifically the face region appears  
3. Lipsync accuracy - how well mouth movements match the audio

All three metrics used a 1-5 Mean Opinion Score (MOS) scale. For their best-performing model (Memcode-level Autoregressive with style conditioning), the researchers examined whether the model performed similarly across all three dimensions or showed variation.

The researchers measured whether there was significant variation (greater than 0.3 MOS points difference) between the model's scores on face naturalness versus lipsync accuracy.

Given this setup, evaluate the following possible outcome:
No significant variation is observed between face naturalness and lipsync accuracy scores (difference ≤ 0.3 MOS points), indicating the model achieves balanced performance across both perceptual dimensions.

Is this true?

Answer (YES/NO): YES